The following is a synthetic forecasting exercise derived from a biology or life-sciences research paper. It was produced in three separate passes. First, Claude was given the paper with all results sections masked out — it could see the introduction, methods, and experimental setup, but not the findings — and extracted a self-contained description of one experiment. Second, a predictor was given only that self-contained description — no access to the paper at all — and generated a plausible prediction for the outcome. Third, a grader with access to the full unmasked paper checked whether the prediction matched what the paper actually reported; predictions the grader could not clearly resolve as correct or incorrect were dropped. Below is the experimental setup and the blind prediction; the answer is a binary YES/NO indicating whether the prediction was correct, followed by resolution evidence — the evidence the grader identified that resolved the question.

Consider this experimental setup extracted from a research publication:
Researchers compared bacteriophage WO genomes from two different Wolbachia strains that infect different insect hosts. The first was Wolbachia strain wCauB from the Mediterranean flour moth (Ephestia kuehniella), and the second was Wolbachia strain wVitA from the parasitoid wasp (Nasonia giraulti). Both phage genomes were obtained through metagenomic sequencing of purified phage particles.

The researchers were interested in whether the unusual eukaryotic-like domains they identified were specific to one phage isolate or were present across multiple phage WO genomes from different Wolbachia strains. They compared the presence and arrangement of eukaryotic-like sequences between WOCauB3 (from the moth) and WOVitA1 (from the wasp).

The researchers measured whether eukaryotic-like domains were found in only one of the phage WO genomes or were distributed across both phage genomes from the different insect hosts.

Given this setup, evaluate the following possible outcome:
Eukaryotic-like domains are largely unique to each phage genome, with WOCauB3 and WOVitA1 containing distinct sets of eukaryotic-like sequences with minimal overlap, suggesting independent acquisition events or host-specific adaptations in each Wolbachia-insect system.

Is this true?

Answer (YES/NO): NO